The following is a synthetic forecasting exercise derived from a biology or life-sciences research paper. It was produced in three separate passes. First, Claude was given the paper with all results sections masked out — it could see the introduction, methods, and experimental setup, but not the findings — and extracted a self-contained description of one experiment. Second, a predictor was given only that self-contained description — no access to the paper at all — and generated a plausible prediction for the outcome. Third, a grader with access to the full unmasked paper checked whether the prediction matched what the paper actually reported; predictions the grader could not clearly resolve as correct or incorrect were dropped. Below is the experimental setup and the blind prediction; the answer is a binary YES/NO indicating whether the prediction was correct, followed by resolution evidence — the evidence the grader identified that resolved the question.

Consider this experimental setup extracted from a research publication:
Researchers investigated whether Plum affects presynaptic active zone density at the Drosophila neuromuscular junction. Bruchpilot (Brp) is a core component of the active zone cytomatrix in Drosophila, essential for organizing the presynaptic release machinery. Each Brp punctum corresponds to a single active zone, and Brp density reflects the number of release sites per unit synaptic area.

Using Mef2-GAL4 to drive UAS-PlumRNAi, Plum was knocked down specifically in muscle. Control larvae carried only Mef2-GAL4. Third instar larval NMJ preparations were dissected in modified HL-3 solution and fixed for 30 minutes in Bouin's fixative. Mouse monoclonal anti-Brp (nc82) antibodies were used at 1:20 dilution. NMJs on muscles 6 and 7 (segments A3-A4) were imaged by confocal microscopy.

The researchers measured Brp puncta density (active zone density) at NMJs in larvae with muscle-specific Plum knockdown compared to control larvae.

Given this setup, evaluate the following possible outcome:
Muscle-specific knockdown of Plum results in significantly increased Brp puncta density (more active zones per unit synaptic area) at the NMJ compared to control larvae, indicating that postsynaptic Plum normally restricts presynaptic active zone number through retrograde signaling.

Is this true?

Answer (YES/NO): NO